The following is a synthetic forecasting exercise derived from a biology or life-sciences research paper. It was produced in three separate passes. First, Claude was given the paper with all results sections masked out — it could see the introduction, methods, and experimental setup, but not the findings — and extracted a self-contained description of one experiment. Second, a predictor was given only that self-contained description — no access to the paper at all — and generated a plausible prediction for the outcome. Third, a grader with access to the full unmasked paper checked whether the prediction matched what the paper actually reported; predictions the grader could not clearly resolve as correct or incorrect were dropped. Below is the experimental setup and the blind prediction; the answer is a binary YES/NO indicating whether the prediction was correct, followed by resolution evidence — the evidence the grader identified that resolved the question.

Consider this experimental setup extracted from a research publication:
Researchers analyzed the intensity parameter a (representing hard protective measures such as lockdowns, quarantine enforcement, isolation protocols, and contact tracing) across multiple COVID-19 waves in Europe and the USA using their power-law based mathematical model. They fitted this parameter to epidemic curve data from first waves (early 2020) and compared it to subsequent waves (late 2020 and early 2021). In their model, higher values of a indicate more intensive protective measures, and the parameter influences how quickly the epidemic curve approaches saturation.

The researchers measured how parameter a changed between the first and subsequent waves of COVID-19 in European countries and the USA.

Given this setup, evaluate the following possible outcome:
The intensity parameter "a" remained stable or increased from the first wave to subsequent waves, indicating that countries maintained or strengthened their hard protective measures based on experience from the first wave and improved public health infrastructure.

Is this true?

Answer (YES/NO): NO